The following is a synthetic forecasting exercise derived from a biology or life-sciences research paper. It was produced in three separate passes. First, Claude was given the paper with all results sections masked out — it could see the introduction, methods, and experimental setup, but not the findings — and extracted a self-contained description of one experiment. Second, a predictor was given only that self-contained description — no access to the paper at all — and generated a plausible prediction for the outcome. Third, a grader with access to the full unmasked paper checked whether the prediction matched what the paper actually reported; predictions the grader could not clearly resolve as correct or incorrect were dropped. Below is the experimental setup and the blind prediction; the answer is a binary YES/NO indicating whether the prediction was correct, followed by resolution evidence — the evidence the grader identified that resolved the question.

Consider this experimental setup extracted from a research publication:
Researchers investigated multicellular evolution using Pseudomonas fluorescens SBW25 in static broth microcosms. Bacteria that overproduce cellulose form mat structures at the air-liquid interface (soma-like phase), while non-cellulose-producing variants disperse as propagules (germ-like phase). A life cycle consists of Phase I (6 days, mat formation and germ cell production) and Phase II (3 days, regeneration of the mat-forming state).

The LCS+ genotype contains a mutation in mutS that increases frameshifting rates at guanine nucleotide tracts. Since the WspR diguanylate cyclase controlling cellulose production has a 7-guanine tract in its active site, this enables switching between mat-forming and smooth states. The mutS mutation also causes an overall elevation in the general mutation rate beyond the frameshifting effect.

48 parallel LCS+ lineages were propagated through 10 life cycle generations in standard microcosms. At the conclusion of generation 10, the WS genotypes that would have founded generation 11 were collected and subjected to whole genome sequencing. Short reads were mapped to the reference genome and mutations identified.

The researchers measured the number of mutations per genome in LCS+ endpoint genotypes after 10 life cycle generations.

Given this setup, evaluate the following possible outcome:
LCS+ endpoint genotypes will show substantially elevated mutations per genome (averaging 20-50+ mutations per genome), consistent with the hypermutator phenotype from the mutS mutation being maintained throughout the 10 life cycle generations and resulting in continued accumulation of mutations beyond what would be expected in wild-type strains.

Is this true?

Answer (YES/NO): NO